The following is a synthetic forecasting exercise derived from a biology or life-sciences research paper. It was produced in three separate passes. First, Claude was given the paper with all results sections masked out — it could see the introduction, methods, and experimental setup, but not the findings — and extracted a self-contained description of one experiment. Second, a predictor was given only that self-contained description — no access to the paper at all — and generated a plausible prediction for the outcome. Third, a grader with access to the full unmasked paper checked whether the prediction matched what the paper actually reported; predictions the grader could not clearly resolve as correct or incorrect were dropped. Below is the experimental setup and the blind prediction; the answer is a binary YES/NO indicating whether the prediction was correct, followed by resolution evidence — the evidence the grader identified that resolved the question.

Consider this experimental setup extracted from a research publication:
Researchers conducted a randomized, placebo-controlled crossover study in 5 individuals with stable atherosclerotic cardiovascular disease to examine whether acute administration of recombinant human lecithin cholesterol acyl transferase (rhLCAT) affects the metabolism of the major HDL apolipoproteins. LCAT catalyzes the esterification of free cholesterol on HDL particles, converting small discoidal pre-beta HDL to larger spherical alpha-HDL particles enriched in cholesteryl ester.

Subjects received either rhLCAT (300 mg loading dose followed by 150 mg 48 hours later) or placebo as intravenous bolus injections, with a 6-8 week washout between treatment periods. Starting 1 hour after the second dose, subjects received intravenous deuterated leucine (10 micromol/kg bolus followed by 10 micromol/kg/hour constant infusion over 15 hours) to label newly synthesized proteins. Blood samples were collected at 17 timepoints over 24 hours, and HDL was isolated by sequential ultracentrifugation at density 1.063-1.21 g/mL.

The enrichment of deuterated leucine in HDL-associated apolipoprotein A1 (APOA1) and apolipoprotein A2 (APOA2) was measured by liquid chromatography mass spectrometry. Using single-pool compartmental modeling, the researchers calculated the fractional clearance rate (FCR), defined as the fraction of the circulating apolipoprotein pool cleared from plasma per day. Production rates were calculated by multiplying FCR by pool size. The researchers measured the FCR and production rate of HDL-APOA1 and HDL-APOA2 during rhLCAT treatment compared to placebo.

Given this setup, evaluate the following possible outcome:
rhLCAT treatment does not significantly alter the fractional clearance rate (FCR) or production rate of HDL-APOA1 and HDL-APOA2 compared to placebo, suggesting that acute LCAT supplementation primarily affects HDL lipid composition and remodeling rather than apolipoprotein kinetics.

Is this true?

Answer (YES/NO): YES